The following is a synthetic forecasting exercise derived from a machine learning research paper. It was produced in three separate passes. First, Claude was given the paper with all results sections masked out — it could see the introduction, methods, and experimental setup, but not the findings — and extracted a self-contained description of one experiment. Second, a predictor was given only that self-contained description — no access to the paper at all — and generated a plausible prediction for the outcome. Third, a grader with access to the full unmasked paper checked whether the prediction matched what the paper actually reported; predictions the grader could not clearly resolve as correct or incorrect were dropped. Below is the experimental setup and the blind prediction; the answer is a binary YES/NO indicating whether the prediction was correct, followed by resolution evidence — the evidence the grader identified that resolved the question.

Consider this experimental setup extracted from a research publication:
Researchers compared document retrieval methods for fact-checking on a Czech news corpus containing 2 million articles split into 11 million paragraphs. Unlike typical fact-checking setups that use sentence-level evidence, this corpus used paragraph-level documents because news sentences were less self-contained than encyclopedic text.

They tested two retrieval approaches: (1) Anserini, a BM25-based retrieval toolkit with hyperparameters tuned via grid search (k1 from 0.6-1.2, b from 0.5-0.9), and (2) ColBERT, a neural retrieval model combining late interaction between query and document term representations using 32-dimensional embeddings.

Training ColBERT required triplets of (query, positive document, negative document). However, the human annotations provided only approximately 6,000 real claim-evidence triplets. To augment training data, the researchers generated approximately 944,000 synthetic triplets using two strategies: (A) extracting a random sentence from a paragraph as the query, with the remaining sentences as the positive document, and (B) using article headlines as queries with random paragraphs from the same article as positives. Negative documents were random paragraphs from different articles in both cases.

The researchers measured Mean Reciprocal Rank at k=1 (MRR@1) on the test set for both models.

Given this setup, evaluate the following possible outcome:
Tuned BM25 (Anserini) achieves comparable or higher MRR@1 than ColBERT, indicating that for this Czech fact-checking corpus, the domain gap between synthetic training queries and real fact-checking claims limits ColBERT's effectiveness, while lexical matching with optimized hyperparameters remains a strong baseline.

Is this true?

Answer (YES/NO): YES